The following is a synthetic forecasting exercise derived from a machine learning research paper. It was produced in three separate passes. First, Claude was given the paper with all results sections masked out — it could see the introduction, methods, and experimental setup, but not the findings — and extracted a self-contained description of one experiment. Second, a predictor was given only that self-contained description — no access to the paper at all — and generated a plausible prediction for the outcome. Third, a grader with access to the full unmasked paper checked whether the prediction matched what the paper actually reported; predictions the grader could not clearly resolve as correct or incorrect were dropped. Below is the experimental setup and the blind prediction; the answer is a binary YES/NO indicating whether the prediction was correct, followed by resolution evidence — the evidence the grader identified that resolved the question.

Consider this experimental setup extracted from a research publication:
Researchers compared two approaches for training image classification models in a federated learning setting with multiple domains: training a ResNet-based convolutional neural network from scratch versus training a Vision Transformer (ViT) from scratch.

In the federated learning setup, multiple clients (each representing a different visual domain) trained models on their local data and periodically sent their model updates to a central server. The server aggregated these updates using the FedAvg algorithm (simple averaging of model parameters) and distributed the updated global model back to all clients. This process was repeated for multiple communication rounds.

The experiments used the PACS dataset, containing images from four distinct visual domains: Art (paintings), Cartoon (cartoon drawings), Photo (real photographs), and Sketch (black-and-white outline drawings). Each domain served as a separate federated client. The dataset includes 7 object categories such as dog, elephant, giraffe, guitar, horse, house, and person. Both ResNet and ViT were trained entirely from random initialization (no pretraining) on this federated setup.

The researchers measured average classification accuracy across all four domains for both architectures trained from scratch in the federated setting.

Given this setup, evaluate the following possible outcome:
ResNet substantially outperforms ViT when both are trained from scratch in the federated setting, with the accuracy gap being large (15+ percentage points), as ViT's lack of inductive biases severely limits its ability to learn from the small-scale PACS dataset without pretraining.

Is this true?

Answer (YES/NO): NO